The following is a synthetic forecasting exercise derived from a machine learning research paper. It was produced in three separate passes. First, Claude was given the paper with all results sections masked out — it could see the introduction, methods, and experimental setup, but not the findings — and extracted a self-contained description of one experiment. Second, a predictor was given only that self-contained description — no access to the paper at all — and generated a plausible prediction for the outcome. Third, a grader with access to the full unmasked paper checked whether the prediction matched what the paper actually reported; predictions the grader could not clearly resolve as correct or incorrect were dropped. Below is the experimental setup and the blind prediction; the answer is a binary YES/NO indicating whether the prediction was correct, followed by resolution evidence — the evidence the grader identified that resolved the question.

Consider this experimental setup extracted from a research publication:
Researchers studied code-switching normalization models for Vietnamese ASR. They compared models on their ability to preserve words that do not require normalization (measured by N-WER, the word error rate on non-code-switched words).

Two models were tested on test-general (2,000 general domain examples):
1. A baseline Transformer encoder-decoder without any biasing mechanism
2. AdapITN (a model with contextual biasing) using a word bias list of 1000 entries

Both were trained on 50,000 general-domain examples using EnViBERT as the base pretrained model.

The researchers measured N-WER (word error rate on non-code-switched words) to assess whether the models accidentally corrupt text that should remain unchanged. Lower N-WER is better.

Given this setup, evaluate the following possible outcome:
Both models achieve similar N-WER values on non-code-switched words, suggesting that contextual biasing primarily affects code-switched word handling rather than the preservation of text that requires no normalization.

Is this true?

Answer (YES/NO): NO